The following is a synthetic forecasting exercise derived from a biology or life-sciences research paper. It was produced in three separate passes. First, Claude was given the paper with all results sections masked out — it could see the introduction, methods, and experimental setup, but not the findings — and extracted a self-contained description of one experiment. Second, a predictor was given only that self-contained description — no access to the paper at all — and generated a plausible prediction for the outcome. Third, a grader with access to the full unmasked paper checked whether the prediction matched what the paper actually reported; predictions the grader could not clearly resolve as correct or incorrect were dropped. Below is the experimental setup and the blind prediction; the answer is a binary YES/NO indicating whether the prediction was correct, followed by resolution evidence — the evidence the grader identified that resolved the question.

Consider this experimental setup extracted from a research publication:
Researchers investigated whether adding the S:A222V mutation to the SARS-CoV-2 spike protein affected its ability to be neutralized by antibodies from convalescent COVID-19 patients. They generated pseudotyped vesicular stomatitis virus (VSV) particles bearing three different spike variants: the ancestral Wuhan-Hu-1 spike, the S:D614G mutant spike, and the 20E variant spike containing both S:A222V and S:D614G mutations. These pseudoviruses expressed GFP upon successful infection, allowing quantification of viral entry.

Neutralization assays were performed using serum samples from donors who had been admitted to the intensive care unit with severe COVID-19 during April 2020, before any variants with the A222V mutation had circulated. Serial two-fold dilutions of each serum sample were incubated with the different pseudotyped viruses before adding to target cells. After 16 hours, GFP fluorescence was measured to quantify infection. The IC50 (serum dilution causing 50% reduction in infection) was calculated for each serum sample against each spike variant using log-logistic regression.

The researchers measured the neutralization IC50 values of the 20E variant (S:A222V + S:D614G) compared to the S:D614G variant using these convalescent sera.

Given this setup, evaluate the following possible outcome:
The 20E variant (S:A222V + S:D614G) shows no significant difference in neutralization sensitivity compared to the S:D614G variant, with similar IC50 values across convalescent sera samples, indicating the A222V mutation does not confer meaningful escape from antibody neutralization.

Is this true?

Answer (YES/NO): YES